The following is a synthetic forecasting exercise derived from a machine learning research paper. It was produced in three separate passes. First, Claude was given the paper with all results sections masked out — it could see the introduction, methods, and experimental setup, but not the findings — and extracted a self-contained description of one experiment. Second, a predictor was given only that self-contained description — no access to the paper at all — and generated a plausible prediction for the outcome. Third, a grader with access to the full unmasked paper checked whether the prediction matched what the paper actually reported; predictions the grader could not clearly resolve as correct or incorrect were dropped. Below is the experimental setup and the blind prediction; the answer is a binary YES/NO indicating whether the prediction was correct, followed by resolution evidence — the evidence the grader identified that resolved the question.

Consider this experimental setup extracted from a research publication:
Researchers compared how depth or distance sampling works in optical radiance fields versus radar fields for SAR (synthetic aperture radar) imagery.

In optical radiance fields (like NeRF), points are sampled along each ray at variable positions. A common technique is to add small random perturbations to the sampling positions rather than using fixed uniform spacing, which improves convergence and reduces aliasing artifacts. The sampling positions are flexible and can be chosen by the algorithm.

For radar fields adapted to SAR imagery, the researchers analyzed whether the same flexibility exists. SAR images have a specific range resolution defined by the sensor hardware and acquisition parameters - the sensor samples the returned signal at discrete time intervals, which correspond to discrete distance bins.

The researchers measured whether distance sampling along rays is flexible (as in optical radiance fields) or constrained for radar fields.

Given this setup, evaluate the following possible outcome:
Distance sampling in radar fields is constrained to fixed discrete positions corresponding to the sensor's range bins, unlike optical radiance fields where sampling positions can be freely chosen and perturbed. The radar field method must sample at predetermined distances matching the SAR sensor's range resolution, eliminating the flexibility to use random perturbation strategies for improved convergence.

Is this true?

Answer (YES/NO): YES